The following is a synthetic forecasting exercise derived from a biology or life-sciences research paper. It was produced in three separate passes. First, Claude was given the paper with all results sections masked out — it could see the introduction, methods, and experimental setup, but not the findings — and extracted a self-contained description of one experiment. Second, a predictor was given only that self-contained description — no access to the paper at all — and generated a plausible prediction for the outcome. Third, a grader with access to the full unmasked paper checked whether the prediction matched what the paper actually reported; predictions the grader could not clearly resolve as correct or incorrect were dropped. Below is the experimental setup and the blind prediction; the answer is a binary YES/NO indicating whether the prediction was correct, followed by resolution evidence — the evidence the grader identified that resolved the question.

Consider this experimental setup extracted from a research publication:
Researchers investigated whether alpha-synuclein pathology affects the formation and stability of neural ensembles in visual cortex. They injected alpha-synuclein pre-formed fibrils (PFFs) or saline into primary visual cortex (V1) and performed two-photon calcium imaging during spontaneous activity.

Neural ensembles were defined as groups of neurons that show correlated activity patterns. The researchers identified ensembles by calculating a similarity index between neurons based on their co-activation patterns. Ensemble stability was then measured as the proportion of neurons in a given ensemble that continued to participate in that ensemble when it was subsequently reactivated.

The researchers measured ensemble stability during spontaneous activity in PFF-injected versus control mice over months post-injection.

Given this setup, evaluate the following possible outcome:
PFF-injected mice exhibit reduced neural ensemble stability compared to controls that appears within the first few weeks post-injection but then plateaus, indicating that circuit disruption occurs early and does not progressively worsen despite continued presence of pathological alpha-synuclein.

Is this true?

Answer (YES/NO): YES